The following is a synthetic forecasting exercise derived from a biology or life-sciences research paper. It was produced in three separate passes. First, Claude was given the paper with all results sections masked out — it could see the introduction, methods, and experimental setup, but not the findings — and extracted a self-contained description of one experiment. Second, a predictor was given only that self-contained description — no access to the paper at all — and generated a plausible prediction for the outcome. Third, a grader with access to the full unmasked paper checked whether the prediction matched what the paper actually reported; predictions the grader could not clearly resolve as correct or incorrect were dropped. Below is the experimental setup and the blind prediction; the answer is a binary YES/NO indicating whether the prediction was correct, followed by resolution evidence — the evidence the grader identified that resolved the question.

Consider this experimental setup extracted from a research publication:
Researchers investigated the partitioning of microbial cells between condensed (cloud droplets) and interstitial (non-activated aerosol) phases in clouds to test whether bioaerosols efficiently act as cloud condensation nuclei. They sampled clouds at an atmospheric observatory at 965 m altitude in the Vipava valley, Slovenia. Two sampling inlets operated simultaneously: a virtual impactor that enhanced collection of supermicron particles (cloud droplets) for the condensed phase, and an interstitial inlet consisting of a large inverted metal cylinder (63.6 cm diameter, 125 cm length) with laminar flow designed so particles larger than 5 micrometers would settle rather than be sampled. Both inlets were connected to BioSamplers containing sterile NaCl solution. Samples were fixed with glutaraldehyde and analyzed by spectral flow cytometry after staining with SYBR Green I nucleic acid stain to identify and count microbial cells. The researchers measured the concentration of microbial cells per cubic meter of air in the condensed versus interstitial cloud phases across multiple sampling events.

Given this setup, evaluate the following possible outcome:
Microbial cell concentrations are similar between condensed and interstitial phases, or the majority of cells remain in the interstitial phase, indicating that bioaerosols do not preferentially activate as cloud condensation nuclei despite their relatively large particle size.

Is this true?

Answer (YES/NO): YES